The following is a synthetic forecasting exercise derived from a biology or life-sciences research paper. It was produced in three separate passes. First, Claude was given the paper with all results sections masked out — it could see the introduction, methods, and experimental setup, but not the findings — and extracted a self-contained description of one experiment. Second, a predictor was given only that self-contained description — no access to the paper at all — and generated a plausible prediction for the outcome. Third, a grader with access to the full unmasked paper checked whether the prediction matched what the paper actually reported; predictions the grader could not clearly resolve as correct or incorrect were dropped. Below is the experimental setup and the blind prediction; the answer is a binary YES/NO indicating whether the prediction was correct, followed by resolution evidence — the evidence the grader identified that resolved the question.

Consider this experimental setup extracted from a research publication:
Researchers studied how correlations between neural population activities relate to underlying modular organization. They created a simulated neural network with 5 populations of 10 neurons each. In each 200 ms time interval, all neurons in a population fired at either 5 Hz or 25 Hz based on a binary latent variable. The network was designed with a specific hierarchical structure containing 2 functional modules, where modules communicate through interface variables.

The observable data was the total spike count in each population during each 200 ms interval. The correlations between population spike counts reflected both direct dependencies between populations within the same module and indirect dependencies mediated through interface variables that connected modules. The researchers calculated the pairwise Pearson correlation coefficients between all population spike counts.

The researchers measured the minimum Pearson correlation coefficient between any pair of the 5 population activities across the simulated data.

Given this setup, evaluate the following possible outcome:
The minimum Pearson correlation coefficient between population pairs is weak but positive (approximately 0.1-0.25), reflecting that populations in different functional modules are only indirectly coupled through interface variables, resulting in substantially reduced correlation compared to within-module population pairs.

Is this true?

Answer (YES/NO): NO